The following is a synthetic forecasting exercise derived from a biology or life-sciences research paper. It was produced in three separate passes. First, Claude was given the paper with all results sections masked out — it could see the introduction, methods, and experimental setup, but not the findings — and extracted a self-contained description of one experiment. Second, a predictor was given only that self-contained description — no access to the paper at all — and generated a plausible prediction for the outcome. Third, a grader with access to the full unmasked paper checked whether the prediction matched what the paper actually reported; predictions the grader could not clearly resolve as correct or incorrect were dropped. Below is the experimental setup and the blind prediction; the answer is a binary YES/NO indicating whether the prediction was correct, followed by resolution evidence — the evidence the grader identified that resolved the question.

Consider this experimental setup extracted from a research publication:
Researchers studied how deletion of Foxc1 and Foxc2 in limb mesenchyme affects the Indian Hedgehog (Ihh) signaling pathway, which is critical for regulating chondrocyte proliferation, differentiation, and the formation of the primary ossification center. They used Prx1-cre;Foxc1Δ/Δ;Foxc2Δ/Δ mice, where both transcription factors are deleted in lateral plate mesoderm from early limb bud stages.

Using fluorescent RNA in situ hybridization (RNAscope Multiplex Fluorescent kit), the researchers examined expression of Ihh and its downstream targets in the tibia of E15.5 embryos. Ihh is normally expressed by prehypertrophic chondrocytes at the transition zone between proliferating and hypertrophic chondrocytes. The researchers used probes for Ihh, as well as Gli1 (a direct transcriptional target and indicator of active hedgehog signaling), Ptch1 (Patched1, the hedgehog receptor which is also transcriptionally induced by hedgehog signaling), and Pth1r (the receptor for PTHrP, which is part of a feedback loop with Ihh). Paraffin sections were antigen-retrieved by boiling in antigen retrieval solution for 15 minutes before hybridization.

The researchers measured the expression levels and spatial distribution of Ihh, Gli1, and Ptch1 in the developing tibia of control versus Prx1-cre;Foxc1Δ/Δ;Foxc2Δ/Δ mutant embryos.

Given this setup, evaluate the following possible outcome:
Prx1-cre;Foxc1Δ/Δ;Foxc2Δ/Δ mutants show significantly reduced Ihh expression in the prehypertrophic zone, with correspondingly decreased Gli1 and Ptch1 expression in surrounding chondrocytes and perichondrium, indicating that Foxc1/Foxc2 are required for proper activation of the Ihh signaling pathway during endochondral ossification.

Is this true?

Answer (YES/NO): NO